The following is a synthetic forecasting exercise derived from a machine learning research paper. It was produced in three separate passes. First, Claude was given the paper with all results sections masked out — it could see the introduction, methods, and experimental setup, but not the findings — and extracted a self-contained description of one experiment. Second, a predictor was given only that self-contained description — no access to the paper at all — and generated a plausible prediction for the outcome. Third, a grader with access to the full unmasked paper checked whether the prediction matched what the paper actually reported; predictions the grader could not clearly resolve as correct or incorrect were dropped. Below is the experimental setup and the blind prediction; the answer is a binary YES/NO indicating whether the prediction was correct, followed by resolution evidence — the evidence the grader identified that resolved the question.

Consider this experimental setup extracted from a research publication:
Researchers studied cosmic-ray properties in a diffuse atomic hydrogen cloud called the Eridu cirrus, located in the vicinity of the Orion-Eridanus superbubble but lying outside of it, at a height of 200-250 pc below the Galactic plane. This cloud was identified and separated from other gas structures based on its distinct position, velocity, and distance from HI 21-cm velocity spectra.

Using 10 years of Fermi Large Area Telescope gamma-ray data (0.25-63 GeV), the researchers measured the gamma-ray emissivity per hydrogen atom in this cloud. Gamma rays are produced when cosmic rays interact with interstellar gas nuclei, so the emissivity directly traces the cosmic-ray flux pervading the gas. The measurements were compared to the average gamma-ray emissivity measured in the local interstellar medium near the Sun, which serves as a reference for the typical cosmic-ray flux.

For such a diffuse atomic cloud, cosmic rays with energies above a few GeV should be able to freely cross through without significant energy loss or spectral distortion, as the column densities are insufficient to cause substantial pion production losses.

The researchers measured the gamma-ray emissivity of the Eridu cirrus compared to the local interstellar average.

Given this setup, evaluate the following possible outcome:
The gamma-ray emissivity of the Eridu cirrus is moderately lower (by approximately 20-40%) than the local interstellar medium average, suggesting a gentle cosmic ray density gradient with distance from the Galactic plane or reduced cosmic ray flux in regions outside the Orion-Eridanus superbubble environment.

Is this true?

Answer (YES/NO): YES